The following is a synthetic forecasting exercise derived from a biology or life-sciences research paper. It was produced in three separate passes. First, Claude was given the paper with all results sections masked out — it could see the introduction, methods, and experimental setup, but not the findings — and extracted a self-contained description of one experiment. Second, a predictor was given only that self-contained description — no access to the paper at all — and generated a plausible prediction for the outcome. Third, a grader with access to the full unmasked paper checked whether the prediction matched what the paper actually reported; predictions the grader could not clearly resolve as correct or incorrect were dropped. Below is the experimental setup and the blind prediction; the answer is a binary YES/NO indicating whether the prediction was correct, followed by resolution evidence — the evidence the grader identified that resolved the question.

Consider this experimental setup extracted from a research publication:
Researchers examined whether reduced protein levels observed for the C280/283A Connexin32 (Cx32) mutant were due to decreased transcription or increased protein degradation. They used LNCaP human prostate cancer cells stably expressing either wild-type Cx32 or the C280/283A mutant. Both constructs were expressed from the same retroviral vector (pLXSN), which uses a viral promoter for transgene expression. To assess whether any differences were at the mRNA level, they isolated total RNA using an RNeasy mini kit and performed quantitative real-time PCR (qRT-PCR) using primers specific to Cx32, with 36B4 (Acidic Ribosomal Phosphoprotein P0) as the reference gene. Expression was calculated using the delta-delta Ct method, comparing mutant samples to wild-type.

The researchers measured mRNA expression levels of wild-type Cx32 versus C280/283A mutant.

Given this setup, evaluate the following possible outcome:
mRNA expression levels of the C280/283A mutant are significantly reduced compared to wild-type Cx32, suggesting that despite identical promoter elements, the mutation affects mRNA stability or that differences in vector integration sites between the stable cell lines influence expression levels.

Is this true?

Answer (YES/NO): NO